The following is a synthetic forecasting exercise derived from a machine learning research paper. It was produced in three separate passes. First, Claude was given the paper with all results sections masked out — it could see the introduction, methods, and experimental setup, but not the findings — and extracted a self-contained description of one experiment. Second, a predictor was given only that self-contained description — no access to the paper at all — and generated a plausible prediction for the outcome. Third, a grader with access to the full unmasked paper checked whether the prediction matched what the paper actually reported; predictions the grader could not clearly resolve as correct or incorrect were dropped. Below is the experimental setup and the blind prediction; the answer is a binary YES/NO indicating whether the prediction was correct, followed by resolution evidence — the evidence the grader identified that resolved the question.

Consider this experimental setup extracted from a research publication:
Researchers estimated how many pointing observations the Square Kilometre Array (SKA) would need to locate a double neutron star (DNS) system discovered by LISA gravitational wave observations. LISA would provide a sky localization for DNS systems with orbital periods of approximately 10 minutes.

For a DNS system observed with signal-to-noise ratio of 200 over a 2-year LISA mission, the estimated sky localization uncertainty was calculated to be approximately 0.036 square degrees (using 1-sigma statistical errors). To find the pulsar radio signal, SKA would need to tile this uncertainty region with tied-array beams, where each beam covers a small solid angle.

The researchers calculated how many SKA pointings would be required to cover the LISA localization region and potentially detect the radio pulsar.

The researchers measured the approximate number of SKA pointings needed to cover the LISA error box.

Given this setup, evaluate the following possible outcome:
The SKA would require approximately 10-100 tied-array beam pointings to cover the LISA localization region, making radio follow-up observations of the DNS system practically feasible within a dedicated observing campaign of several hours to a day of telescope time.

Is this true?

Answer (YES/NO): NO